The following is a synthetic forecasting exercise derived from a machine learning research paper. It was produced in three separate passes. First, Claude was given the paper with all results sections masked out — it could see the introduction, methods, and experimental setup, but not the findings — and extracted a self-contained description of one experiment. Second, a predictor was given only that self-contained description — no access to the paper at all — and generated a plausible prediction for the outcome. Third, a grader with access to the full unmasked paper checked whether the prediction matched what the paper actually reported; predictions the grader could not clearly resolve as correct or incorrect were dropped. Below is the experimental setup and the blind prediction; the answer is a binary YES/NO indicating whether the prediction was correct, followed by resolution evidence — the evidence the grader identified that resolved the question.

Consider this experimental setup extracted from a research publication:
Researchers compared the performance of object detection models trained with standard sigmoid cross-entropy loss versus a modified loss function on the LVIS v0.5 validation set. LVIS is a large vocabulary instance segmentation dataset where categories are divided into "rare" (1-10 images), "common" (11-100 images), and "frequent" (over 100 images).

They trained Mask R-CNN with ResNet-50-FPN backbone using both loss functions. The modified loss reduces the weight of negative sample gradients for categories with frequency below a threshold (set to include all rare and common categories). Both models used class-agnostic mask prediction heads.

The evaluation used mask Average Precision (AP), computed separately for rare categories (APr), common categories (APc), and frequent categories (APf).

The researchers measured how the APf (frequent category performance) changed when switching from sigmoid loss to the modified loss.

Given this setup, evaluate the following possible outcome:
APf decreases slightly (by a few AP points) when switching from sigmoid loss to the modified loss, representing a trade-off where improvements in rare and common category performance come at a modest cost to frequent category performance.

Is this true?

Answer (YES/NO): NO